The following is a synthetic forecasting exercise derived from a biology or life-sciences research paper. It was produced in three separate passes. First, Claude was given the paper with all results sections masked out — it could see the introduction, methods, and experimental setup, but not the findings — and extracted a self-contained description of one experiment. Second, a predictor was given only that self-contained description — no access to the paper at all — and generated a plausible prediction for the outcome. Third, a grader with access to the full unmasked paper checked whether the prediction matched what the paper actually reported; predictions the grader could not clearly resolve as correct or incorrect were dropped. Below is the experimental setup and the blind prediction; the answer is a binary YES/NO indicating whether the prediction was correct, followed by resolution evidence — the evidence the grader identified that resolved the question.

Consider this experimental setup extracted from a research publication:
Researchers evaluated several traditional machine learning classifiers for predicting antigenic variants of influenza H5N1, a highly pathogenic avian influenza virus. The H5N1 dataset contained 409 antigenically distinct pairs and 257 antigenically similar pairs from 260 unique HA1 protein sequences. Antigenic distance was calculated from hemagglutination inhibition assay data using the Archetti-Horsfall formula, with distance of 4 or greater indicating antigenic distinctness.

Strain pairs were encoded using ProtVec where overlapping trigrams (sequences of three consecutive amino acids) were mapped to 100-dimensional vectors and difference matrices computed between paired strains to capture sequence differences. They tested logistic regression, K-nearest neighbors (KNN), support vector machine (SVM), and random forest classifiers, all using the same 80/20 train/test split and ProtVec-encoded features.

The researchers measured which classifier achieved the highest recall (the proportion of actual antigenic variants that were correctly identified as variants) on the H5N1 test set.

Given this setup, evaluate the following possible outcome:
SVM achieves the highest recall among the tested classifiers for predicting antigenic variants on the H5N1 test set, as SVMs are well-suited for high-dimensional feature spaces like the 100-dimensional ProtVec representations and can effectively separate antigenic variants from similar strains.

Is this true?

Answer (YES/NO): NO